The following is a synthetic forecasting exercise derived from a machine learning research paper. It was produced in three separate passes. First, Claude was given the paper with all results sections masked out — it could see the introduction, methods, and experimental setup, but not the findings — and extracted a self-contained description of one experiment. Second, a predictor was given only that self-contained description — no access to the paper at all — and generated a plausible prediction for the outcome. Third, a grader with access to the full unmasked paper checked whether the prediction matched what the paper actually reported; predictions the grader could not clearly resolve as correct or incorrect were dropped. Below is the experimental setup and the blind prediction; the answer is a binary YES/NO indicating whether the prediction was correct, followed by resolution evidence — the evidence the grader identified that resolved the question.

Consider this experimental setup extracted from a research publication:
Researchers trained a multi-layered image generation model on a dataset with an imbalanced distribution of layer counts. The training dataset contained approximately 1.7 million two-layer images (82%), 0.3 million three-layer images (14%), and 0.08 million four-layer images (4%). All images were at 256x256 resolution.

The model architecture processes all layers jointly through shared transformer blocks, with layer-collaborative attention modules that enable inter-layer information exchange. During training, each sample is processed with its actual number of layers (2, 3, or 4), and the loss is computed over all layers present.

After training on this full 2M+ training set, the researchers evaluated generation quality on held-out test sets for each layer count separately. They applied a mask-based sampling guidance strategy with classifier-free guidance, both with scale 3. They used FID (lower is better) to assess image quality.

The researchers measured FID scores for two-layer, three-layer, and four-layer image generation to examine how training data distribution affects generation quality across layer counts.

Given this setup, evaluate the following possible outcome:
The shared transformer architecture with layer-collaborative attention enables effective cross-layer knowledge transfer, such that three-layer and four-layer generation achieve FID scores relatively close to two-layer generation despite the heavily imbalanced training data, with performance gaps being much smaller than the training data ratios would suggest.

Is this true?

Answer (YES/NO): NO